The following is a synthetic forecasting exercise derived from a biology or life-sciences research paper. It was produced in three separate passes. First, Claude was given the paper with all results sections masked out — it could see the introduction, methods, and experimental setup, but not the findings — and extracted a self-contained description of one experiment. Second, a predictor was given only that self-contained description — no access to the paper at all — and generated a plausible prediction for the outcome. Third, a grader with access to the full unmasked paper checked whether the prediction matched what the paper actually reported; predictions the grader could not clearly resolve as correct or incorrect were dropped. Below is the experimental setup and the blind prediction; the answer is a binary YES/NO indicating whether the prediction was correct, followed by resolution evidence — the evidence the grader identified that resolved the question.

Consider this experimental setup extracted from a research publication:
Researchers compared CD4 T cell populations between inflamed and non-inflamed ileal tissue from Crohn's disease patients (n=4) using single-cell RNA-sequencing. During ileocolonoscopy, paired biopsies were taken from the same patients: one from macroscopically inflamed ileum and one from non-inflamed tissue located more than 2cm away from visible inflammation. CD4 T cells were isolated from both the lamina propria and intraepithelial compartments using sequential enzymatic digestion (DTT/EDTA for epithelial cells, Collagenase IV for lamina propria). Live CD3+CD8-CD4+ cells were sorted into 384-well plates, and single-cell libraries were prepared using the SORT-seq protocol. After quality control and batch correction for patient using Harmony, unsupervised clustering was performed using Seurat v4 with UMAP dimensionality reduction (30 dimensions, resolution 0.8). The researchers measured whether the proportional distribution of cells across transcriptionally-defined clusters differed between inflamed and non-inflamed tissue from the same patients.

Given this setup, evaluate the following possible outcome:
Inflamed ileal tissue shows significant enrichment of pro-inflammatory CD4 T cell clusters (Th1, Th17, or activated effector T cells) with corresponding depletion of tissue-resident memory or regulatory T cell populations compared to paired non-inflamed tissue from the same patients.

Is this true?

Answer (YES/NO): NO